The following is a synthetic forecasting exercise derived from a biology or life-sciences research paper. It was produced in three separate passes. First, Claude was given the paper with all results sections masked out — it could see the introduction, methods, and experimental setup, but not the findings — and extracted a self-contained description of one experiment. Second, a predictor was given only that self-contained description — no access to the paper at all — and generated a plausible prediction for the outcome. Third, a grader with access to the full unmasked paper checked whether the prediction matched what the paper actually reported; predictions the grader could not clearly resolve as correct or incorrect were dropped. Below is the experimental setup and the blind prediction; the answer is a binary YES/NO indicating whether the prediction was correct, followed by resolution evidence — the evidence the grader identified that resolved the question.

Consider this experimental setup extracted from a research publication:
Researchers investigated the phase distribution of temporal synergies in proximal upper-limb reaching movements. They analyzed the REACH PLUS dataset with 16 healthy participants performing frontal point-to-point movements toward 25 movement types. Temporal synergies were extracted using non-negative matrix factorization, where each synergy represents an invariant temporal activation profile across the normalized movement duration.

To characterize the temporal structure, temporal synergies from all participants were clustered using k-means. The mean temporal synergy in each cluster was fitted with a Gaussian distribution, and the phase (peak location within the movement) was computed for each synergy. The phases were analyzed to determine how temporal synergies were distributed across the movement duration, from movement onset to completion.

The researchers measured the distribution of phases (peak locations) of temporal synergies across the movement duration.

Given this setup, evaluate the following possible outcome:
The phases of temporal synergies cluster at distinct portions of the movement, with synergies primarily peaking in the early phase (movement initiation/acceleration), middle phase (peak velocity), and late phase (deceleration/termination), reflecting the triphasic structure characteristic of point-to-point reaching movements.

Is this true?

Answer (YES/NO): NO